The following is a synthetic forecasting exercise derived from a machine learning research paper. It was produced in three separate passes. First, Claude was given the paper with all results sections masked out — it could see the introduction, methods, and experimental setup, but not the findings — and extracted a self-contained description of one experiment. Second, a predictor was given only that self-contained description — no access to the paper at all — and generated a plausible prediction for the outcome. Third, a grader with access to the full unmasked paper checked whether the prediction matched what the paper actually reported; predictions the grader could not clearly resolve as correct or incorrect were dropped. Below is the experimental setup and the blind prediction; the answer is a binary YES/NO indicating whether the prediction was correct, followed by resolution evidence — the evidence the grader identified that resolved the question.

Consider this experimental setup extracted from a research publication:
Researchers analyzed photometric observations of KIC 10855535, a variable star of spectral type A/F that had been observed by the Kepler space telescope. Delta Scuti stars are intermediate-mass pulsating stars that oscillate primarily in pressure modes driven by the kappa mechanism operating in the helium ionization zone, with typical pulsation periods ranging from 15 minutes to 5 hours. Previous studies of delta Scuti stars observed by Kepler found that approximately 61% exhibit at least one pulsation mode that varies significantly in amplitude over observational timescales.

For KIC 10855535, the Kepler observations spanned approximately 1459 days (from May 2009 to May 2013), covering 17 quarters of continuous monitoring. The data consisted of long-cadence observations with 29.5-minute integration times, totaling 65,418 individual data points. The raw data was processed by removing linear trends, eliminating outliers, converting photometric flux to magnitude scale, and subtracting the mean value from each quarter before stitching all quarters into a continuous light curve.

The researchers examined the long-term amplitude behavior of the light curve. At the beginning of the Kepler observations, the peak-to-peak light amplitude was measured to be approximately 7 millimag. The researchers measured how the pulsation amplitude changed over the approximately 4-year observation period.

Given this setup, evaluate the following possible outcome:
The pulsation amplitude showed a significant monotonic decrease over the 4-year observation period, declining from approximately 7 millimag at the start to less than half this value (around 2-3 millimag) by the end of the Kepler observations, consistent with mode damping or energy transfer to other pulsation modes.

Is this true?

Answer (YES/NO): NO